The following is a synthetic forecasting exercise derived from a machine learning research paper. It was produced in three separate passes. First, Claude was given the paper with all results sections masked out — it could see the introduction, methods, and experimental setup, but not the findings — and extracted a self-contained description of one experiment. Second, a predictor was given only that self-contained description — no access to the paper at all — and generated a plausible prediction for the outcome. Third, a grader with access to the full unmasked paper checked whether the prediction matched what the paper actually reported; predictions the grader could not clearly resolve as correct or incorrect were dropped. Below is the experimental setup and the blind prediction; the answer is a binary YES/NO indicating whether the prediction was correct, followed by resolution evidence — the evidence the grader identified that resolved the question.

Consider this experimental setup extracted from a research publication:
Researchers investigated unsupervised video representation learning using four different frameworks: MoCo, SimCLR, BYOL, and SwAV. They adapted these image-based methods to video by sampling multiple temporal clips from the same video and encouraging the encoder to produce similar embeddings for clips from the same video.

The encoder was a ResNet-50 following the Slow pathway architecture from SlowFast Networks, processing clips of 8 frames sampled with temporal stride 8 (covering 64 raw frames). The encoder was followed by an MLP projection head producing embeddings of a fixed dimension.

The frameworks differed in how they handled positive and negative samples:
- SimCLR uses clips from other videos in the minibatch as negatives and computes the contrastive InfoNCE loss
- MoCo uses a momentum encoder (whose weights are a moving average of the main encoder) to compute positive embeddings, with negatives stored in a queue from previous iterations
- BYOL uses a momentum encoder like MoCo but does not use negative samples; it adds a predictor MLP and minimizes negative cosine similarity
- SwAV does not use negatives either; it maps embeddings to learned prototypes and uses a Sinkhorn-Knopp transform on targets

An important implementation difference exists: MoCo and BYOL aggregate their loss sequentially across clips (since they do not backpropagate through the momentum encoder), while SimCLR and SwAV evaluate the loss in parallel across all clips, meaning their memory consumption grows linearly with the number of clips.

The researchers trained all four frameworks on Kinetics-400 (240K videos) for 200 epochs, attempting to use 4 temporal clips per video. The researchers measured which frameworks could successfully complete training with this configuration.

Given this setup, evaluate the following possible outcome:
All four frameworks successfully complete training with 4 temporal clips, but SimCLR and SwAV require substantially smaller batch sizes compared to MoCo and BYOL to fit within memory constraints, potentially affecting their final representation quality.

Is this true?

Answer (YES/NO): NO